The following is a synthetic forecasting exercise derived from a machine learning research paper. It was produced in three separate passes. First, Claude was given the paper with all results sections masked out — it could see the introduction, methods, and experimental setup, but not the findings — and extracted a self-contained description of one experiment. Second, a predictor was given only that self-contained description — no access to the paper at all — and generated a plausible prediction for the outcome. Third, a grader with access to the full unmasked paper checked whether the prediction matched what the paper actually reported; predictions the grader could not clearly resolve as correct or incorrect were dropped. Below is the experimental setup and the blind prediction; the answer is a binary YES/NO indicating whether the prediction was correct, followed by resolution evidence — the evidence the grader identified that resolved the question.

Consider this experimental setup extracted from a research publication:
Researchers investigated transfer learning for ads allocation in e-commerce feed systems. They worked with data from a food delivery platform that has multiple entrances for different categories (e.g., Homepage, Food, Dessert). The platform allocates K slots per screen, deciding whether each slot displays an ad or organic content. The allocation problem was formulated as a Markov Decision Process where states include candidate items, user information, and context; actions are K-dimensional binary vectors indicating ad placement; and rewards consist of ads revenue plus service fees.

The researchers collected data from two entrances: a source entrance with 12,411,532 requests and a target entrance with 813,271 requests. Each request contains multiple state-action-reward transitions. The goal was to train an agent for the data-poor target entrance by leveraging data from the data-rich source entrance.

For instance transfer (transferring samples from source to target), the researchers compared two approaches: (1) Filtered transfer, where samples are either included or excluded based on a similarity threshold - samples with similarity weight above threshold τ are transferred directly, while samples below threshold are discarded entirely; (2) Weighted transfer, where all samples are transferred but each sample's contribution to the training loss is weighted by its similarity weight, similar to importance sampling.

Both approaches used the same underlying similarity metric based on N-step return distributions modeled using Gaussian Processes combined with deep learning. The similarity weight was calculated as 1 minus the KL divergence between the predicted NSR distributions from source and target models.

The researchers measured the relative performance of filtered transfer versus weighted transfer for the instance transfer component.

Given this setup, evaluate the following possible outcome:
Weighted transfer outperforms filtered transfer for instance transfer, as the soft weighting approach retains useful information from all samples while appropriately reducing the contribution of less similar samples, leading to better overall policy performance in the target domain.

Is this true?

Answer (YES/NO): NO